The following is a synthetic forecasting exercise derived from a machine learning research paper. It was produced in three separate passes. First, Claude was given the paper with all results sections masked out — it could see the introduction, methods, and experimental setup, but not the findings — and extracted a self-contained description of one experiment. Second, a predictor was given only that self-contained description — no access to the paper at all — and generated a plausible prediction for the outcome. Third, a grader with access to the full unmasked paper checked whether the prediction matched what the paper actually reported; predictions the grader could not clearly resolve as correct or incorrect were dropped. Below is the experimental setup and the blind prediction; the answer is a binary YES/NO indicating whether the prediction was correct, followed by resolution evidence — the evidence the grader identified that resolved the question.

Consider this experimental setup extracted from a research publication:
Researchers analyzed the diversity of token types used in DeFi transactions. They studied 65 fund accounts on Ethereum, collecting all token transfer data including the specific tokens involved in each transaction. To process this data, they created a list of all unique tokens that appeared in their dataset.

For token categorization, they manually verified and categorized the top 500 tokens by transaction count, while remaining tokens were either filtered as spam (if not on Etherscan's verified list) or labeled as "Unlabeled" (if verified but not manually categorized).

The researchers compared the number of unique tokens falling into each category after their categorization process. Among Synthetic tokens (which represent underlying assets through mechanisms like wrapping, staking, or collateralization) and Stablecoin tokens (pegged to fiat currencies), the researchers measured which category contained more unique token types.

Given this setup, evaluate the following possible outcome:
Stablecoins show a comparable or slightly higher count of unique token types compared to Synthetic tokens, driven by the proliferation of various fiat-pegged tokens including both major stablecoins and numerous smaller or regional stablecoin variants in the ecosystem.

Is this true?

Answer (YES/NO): NO